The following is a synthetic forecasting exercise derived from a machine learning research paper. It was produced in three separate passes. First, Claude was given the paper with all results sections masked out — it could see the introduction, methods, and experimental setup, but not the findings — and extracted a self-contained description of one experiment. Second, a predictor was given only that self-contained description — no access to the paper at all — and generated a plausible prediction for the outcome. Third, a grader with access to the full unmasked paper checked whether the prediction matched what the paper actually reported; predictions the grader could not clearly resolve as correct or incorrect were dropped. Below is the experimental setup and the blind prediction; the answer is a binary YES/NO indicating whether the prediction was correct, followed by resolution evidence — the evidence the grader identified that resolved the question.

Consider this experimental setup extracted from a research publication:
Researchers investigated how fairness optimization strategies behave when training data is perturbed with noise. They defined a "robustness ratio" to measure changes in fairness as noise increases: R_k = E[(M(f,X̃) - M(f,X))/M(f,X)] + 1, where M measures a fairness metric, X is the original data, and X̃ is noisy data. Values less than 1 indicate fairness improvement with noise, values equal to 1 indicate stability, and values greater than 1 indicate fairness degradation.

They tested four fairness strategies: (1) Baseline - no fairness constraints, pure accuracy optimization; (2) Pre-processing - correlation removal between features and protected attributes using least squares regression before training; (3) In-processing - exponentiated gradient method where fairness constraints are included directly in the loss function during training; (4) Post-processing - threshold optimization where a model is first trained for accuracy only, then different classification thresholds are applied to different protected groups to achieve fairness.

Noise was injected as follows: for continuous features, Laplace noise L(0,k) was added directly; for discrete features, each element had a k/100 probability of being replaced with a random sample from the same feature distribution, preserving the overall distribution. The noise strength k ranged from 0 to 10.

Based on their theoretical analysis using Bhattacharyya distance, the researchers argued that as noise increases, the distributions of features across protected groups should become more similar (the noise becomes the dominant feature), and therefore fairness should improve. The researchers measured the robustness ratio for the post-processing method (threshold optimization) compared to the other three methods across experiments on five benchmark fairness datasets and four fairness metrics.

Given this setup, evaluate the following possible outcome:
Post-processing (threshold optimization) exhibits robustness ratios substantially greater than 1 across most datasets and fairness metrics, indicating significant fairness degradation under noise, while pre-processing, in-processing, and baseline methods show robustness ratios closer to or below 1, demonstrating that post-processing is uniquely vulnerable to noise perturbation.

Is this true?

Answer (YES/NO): YES